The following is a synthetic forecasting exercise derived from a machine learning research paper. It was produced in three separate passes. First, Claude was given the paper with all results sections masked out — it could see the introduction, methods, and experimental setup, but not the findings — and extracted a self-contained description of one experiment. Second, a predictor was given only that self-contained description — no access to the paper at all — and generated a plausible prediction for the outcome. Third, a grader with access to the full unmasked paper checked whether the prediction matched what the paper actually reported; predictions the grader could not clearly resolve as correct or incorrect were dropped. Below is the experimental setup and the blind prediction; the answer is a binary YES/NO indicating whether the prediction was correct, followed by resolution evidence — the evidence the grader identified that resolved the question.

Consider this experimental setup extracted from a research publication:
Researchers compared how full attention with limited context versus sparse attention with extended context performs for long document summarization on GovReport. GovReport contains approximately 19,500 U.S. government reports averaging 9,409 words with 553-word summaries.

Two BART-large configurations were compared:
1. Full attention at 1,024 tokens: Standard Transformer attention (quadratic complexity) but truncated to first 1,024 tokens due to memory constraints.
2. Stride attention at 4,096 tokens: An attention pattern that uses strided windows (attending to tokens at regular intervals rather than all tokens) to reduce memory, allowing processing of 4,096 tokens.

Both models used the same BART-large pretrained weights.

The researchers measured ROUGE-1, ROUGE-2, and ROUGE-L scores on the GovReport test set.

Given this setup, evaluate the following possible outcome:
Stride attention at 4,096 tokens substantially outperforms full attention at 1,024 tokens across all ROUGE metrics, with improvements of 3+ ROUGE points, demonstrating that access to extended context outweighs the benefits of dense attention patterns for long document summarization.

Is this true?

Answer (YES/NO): NO